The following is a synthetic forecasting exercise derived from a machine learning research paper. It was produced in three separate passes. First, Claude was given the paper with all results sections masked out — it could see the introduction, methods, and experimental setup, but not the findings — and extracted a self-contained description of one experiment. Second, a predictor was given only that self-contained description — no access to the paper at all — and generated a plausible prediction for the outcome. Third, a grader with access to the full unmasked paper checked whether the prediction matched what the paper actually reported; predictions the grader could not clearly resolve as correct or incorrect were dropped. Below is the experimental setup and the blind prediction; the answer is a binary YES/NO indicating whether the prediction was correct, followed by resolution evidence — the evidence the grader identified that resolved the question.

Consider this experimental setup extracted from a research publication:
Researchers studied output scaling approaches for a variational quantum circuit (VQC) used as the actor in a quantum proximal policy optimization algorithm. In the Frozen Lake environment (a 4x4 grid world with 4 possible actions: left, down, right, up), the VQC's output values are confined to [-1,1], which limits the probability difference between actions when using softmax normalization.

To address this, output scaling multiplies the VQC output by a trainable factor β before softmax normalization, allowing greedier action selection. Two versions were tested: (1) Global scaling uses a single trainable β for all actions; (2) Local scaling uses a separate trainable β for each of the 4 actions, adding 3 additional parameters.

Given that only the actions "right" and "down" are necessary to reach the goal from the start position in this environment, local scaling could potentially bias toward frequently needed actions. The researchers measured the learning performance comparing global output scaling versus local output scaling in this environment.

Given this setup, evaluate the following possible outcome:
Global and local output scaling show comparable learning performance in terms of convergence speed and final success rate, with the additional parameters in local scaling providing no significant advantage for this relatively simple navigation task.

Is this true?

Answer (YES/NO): NO